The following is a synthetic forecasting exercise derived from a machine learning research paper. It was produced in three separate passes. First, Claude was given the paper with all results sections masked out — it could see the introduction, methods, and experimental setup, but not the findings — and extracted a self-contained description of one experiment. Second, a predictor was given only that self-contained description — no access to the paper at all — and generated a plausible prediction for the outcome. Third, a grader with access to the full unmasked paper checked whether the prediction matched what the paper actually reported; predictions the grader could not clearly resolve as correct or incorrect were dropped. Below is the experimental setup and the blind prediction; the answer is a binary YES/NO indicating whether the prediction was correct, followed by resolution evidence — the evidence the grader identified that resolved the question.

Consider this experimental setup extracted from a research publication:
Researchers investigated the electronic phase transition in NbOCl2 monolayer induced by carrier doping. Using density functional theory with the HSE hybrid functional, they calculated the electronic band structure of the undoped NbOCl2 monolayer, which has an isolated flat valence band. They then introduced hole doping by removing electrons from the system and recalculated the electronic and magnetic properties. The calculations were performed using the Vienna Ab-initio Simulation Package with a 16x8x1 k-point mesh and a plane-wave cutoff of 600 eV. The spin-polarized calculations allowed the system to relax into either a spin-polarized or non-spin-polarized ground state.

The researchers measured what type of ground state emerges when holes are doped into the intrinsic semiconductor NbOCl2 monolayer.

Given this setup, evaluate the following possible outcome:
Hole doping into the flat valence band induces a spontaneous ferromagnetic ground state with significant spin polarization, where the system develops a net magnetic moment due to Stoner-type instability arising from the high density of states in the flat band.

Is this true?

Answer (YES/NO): YES